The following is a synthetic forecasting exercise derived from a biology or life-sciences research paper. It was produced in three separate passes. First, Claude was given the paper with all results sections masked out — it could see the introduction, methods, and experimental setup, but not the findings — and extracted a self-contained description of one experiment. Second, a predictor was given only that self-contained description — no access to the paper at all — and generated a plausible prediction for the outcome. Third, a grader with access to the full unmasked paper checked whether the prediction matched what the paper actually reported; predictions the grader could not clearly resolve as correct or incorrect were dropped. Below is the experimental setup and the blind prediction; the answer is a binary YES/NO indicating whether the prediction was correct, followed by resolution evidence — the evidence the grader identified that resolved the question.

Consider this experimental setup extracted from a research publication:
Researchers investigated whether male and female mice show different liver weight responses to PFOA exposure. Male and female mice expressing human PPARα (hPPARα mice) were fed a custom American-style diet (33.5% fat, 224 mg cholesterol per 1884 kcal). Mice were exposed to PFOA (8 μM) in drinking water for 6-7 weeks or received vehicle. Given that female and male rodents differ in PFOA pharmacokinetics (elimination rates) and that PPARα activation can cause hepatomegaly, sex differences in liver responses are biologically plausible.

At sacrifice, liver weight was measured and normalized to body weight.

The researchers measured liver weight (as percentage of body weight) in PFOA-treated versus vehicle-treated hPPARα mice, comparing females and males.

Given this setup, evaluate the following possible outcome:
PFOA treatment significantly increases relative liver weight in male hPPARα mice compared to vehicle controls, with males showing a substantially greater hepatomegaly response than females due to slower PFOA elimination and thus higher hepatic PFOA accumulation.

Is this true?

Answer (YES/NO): NO